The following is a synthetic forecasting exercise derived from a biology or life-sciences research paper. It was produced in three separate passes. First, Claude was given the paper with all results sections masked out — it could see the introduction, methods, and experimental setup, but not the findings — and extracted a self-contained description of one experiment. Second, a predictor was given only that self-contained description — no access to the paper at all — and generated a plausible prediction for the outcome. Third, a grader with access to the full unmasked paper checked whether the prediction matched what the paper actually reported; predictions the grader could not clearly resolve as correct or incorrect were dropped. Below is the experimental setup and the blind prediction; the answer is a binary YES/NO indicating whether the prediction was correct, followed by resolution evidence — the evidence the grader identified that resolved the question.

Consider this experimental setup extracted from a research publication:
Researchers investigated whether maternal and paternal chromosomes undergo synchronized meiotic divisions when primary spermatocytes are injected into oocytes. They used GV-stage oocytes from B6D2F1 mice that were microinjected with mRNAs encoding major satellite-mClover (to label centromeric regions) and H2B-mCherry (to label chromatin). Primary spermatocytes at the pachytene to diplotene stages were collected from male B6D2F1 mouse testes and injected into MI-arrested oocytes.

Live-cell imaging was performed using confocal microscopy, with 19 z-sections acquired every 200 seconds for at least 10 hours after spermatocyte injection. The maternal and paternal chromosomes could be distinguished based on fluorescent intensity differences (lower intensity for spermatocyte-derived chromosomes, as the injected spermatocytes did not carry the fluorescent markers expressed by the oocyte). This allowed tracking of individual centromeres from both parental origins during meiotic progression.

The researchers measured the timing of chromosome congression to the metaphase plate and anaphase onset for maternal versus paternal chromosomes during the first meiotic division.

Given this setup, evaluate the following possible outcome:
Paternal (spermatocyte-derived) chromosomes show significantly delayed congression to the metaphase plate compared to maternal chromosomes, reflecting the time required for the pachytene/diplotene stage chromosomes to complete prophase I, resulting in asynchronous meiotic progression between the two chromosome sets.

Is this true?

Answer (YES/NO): NO